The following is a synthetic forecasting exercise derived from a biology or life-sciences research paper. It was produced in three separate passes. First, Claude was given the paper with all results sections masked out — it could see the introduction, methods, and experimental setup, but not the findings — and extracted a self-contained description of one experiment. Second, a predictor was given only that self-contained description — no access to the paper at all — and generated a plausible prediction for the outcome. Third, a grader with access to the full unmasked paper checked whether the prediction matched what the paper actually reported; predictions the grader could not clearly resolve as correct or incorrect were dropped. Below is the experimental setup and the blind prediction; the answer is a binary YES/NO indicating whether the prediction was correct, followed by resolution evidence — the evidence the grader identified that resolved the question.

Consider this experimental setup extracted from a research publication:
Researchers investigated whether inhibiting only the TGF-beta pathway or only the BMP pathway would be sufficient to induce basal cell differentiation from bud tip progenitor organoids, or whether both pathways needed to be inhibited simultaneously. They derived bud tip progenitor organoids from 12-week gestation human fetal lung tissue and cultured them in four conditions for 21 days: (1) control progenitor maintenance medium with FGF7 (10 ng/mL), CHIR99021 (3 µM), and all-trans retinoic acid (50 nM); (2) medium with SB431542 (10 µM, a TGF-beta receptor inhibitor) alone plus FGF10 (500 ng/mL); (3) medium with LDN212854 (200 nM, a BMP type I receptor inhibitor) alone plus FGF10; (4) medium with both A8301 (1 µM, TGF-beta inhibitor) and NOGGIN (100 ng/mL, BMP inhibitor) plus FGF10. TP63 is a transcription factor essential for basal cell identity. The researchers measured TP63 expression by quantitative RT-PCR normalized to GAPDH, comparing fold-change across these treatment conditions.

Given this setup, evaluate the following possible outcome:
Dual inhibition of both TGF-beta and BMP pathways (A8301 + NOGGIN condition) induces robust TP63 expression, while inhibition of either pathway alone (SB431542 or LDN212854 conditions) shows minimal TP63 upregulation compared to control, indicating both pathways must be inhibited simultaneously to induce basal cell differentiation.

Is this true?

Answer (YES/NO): NO